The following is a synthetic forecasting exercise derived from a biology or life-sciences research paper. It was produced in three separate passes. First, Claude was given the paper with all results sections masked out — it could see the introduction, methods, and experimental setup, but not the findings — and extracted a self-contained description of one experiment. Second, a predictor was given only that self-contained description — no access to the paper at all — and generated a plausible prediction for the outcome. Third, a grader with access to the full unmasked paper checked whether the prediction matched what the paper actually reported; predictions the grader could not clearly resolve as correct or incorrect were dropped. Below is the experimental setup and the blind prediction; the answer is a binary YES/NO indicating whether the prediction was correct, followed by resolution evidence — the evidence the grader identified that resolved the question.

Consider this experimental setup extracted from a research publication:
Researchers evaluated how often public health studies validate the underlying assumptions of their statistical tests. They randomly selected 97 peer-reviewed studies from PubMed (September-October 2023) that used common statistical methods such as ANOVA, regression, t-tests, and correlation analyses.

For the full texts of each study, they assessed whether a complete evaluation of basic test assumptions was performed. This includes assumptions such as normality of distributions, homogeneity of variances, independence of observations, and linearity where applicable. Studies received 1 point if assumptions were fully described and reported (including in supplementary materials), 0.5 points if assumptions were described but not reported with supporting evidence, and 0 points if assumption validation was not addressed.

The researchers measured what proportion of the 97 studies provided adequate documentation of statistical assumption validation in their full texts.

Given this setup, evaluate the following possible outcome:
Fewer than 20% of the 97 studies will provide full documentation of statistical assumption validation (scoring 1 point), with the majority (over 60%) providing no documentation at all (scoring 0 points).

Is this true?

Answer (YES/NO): YES